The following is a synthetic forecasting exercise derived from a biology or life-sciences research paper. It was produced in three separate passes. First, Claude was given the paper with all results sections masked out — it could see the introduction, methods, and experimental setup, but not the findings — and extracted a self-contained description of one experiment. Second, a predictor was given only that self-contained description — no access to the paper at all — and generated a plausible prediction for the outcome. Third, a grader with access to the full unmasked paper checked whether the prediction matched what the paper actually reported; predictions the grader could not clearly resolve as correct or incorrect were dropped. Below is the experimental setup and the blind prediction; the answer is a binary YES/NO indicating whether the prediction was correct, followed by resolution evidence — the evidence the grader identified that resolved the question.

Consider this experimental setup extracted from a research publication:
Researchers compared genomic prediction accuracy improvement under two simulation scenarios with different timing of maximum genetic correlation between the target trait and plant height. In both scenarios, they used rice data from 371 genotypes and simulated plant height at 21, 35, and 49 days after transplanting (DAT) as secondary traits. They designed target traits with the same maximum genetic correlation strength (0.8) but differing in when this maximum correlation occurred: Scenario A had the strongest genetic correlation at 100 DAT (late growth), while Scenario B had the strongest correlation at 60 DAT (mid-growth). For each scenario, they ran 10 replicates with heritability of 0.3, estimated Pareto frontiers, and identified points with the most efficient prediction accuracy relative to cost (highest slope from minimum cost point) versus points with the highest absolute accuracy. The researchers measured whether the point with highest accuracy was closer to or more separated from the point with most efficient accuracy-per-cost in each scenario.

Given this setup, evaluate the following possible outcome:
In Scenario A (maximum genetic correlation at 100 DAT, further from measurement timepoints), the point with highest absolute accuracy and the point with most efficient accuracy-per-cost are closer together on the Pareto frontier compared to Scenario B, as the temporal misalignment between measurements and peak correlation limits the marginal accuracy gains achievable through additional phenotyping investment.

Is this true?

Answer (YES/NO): NO